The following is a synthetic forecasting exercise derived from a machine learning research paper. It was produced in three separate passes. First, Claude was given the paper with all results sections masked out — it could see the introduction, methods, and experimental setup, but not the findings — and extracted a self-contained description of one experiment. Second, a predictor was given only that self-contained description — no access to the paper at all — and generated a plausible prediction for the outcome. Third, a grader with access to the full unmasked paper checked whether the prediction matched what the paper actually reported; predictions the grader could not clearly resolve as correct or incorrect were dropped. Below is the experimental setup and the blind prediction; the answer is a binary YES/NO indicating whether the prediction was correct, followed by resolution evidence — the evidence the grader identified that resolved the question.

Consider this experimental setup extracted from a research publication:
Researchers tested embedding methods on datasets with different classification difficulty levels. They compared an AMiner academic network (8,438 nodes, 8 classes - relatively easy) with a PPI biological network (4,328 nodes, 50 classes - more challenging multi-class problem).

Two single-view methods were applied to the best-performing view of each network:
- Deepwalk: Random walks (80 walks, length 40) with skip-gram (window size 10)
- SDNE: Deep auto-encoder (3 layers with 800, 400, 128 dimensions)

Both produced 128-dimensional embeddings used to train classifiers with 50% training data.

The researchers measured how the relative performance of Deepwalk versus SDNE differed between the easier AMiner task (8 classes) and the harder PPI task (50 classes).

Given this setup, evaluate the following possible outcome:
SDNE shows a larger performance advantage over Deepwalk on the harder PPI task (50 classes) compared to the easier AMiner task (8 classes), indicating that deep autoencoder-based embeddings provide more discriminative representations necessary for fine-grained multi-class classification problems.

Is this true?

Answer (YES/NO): YES